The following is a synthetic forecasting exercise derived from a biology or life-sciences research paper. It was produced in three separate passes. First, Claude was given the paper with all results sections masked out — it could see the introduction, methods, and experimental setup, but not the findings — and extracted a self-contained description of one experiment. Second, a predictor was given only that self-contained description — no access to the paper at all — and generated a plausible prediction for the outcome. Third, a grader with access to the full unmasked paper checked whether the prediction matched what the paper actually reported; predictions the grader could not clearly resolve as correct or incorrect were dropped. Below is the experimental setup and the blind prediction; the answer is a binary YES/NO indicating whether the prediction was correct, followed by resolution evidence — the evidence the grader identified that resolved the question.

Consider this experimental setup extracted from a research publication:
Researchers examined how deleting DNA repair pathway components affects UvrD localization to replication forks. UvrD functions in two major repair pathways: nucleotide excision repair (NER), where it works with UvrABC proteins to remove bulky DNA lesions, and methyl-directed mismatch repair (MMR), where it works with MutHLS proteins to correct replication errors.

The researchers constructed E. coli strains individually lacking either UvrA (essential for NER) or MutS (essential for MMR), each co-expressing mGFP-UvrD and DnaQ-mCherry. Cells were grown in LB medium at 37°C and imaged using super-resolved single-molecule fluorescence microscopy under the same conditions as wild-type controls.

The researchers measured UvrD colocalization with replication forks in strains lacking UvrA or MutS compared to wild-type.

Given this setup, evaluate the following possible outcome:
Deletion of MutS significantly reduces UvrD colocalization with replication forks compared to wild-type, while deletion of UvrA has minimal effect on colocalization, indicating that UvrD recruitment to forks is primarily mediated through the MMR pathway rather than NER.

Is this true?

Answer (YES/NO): NO